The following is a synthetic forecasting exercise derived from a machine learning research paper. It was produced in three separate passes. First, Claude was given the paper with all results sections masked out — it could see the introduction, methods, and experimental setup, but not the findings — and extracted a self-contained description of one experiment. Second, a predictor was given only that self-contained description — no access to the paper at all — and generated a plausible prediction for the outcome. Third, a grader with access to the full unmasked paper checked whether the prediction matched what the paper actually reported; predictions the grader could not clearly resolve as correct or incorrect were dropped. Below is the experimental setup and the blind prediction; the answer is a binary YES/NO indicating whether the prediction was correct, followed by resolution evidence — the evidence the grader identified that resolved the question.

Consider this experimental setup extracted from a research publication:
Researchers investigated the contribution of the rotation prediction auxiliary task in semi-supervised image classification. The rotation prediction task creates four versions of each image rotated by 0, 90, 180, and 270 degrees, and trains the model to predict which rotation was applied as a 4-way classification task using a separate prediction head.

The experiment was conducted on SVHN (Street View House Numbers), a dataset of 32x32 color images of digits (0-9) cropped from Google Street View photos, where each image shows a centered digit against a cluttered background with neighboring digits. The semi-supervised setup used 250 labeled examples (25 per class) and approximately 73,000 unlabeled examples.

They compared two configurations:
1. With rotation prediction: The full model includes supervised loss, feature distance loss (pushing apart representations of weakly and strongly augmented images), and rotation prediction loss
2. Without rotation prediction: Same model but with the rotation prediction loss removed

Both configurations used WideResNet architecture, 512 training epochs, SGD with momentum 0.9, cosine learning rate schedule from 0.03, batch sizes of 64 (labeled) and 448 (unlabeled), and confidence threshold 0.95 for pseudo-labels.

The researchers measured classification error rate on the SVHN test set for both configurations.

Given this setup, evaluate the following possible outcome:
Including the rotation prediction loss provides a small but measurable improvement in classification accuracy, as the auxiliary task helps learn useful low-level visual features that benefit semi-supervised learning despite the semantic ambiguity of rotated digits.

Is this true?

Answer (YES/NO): YES